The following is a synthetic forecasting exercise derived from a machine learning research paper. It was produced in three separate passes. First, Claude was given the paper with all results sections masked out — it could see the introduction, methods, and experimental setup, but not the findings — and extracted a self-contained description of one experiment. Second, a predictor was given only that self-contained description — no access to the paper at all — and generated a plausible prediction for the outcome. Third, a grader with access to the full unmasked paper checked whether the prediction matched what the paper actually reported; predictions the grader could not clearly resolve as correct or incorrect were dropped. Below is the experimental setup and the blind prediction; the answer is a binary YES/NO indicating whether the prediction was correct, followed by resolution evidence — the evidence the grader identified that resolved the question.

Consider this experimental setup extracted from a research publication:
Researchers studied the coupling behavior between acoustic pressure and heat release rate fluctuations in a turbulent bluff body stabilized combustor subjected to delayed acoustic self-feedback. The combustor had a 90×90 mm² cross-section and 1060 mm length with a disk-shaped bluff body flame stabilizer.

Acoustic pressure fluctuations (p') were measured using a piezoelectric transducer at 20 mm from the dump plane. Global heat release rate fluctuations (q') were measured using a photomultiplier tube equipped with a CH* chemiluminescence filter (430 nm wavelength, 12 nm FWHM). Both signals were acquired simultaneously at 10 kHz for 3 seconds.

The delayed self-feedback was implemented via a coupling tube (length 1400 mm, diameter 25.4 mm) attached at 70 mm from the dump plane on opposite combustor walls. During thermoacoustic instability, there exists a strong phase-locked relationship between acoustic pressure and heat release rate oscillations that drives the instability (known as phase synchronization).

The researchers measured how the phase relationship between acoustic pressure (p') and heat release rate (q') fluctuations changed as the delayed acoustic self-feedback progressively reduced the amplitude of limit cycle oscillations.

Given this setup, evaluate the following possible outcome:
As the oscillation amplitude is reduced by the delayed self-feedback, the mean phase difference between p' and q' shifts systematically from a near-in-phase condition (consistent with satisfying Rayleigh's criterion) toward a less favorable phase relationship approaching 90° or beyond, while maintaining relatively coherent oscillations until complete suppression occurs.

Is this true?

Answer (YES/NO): NO